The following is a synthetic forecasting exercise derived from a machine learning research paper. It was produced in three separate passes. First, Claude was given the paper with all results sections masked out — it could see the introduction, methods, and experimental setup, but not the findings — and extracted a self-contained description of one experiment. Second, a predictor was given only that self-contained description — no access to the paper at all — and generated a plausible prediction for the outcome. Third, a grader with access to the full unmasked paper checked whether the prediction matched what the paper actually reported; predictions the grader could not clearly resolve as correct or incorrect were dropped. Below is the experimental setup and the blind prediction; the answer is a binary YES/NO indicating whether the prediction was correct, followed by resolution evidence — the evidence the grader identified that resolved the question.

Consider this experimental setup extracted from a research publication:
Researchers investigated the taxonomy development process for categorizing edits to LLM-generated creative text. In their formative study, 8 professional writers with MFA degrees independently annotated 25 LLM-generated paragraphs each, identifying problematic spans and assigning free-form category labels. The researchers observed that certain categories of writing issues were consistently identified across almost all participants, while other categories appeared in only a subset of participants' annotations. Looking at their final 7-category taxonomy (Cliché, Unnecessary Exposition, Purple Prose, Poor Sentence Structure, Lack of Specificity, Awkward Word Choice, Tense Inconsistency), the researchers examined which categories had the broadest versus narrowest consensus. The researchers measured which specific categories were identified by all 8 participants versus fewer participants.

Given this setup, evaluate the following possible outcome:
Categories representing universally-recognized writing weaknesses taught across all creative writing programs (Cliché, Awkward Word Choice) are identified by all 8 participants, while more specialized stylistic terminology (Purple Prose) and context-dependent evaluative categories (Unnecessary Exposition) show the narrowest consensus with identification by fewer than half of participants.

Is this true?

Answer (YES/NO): NO